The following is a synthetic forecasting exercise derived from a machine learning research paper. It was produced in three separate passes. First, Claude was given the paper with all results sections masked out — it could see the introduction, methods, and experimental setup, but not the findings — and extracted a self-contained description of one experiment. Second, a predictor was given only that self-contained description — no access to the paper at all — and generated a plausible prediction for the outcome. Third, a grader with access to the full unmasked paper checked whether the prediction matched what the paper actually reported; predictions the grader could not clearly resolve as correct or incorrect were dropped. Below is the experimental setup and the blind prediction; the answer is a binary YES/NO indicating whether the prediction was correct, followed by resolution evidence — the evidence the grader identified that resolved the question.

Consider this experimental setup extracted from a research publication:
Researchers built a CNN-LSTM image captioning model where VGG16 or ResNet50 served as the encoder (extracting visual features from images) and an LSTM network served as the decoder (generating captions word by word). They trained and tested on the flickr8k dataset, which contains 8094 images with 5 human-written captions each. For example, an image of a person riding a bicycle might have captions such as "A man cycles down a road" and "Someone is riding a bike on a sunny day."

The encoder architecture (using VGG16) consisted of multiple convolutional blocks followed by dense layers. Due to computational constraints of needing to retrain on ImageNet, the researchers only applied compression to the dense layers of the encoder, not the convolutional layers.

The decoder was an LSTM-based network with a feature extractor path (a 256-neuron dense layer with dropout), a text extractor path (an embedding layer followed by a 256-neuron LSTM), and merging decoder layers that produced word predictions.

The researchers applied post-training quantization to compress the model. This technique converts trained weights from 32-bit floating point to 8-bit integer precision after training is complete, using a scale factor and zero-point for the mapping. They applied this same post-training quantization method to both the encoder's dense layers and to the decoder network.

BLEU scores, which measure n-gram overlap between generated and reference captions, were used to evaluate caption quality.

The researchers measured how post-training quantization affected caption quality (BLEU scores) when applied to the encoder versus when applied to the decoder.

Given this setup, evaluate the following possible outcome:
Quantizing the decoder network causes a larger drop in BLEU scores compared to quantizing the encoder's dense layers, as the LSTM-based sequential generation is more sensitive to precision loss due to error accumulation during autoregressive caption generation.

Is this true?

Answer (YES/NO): YES